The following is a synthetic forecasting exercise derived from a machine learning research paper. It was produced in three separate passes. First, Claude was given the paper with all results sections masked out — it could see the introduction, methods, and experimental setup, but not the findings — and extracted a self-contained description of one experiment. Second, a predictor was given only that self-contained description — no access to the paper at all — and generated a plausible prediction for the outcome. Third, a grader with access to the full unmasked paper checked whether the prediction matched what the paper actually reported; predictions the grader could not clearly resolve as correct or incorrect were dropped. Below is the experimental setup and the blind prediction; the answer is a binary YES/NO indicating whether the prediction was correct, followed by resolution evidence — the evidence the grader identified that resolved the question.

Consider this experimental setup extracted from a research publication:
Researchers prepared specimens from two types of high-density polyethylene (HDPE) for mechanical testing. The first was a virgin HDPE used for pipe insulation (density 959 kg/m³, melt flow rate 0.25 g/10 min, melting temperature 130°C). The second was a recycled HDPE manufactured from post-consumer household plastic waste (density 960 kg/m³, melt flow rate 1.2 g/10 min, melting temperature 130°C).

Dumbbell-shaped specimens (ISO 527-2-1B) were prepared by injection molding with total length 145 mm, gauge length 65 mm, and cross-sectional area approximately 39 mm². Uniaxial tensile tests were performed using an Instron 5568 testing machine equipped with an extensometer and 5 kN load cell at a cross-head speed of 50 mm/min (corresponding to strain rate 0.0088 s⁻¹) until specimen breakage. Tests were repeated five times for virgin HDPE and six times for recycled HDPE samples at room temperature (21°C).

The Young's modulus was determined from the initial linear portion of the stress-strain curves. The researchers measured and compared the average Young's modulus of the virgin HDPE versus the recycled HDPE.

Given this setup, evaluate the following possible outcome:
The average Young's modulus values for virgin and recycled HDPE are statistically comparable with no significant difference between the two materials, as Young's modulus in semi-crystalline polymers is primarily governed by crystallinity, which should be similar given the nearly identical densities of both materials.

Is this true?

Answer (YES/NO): NO